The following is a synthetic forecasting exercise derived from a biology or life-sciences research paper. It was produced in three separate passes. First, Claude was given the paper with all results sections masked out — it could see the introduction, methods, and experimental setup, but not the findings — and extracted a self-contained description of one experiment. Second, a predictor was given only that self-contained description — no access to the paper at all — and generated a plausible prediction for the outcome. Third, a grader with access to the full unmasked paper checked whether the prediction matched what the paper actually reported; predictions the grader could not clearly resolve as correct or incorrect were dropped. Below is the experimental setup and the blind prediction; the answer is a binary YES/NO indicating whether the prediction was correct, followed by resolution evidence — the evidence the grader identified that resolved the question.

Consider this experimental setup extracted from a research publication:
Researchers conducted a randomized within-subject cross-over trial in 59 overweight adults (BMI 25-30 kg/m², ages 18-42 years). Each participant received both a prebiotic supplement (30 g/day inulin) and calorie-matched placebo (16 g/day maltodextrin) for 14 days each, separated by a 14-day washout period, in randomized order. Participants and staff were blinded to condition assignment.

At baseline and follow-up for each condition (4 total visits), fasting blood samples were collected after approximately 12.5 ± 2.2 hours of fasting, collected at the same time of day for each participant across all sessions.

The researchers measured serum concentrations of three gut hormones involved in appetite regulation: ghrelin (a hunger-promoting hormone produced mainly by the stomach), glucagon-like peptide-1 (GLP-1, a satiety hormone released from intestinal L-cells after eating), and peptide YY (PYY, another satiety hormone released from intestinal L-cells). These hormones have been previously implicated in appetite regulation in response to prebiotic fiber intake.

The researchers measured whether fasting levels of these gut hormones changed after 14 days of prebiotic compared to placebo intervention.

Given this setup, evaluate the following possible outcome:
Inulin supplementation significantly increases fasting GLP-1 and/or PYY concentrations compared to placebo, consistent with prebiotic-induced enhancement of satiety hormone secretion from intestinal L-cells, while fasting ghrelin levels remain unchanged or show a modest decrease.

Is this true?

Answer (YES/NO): NO